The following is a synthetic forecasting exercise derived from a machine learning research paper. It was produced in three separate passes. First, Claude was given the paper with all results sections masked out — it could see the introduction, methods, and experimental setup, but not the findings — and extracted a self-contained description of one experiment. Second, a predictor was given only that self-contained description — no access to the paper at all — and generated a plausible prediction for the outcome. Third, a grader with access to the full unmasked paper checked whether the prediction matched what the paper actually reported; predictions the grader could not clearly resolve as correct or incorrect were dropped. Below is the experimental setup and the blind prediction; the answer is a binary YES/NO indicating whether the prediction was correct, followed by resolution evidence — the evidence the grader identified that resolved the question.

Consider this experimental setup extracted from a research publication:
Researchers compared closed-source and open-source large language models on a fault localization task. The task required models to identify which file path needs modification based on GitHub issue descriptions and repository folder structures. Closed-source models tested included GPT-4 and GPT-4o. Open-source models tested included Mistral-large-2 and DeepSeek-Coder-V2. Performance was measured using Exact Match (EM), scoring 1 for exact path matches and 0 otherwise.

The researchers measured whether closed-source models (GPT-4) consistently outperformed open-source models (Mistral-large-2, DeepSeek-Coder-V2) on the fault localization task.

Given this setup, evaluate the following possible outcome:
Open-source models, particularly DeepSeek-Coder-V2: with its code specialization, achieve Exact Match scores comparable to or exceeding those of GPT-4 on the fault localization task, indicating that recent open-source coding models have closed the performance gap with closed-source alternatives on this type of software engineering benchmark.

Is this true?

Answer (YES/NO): YES